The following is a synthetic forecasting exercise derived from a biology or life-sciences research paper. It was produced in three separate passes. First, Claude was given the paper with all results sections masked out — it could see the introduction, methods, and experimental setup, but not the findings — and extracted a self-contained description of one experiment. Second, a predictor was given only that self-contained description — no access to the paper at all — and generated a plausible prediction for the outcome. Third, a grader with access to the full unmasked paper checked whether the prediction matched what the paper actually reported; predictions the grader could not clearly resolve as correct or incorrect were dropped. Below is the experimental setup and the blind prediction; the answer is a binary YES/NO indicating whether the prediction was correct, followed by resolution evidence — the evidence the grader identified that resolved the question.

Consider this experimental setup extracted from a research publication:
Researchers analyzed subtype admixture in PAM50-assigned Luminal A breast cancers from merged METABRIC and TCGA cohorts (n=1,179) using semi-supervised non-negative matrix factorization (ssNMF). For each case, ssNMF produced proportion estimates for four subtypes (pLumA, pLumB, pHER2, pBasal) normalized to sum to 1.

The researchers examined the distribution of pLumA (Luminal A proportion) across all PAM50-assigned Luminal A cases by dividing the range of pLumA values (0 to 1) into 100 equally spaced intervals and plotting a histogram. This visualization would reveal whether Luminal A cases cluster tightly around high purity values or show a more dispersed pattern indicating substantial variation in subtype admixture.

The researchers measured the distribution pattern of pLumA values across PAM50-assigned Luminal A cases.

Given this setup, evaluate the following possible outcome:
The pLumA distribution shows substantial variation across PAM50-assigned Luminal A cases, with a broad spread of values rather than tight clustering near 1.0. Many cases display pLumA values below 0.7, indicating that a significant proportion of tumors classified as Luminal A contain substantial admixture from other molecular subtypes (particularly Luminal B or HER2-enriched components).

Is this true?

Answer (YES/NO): NO